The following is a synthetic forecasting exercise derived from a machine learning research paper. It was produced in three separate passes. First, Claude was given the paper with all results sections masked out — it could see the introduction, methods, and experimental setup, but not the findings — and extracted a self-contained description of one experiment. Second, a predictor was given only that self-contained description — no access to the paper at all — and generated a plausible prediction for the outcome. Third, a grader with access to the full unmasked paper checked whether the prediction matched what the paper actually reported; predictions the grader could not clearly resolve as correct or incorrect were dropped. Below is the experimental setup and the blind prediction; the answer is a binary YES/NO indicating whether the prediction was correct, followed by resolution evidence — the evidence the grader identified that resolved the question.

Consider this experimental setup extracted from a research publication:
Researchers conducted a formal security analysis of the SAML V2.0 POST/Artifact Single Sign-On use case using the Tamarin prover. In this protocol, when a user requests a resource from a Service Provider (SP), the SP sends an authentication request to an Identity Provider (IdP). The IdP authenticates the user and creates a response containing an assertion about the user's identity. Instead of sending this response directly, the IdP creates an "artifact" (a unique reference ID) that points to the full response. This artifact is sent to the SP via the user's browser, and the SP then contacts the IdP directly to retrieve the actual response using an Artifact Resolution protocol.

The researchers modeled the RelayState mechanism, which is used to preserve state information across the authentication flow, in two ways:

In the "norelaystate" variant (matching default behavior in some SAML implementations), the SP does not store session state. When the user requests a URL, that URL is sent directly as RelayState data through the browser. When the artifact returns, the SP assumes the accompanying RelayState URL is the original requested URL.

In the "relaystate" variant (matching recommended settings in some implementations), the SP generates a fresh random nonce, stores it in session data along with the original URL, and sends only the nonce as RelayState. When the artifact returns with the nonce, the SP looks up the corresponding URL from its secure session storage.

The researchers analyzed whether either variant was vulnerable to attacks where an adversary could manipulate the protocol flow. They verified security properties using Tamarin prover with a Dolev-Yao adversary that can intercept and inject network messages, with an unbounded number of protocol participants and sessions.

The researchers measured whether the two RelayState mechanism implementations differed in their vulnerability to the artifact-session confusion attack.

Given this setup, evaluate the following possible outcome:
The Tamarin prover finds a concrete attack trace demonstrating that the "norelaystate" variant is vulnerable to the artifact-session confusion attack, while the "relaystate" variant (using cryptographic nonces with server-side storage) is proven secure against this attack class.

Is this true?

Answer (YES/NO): NO